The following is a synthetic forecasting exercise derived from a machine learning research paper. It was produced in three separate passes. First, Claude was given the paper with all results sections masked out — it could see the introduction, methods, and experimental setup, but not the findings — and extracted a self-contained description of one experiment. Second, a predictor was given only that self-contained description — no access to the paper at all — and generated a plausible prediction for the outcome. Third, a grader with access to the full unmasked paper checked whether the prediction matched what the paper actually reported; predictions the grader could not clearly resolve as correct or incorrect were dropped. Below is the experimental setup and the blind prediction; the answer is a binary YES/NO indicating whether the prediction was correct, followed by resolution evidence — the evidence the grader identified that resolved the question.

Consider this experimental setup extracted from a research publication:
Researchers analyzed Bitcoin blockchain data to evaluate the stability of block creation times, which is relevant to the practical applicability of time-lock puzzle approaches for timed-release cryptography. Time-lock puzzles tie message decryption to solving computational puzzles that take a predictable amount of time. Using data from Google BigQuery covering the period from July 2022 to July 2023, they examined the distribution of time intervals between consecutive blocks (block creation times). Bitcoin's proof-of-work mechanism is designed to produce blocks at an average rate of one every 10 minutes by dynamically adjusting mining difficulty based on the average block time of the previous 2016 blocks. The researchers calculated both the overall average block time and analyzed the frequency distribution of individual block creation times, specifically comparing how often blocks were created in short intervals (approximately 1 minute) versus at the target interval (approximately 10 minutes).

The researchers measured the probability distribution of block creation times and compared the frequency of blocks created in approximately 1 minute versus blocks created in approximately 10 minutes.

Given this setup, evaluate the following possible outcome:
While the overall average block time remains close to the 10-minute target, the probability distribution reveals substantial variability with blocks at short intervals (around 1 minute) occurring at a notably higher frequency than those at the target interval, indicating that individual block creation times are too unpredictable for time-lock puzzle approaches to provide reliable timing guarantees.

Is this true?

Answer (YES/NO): YES